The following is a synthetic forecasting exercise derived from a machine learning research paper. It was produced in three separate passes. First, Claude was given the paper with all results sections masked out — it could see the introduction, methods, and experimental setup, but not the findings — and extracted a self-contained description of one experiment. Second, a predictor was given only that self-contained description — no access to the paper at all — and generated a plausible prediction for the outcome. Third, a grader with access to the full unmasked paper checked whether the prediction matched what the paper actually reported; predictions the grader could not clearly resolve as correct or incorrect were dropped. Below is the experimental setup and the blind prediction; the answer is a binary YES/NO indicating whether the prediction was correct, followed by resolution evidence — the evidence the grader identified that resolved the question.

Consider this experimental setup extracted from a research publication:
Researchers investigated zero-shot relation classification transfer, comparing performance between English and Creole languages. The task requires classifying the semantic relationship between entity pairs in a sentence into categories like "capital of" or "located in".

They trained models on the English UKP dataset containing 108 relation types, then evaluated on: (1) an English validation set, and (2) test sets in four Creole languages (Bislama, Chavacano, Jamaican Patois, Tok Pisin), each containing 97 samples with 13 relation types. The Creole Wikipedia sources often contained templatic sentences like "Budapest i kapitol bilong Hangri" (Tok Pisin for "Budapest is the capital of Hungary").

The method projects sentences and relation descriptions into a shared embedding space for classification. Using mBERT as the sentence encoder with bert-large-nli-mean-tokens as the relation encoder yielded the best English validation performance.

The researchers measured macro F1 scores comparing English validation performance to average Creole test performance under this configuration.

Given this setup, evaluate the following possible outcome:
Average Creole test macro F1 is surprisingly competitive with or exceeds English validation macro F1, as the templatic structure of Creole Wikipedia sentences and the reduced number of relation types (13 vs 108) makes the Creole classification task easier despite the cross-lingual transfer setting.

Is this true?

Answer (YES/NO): NO